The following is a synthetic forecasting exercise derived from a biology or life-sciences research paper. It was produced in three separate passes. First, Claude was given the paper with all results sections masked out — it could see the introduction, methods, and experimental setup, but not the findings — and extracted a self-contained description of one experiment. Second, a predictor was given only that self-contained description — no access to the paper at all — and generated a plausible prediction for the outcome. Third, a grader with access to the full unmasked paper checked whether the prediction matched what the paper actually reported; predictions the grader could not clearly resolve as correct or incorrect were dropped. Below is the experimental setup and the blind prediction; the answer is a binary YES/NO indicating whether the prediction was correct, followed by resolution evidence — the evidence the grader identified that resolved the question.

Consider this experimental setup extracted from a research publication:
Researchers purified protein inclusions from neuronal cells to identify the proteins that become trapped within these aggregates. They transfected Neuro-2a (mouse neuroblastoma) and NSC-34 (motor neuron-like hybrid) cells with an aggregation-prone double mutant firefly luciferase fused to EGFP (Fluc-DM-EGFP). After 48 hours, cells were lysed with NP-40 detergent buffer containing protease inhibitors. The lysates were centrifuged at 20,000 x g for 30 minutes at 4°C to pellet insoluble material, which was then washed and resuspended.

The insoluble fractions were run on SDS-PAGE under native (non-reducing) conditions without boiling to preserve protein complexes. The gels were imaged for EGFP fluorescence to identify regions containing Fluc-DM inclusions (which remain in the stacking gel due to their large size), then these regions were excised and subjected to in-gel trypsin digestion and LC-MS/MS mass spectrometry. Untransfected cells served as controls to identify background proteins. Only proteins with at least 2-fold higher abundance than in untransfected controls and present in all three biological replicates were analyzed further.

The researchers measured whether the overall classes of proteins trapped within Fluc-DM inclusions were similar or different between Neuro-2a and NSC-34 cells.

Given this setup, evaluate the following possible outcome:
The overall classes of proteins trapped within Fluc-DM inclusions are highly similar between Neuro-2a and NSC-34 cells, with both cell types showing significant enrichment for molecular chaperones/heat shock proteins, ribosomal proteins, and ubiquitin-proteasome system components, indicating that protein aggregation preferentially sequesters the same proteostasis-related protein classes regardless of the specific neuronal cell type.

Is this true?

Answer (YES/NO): YES